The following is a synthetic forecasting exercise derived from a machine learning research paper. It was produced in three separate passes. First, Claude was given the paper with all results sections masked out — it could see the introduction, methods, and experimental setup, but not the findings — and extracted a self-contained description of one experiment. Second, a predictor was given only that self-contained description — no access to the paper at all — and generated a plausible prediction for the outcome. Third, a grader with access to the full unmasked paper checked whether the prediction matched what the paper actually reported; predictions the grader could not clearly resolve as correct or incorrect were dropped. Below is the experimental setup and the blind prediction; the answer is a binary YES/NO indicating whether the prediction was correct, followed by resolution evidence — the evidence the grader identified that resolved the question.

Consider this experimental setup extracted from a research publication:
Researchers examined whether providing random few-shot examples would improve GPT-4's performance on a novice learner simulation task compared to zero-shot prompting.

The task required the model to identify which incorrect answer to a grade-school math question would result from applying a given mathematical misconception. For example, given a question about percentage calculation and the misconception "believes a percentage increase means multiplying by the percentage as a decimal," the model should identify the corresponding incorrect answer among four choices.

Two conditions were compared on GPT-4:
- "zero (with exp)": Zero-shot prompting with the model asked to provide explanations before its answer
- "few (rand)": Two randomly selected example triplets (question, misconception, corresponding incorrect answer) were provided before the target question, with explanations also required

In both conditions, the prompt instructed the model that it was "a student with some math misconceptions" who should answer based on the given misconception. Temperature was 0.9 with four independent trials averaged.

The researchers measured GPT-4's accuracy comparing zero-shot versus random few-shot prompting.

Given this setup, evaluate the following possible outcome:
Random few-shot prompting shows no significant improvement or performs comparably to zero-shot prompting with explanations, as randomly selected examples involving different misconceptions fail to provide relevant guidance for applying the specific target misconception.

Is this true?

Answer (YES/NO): YES